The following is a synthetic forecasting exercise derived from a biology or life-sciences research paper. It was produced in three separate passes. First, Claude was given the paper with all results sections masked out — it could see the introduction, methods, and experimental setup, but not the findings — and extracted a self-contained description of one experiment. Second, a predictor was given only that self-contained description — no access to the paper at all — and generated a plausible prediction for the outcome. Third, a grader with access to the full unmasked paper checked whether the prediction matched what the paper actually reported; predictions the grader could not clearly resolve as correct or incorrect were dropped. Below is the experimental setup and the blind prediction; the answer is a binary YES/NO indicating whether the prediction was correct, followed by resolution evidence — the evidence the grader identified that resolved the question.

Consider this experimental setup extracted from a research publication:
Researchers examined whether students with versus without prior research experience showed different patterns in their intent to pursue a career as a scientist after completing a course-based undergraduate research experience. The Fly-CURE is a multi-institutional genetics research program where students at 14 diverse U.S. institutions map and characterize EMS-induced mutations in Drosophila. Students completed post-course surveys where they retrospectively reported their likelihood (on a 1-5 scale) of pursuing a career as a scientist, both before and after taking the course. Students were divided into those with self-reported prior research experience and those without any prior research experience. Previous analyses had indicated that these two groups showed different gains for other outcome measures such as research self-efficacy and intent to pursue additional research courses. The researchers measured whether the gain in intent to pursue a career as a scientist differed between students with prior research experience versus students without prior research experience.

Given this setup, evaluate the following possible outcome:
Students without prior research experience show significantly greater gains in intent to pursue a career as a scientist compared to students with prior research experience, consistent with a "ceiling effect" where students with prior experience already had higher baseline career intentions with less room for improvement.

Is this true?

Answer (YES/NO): NO